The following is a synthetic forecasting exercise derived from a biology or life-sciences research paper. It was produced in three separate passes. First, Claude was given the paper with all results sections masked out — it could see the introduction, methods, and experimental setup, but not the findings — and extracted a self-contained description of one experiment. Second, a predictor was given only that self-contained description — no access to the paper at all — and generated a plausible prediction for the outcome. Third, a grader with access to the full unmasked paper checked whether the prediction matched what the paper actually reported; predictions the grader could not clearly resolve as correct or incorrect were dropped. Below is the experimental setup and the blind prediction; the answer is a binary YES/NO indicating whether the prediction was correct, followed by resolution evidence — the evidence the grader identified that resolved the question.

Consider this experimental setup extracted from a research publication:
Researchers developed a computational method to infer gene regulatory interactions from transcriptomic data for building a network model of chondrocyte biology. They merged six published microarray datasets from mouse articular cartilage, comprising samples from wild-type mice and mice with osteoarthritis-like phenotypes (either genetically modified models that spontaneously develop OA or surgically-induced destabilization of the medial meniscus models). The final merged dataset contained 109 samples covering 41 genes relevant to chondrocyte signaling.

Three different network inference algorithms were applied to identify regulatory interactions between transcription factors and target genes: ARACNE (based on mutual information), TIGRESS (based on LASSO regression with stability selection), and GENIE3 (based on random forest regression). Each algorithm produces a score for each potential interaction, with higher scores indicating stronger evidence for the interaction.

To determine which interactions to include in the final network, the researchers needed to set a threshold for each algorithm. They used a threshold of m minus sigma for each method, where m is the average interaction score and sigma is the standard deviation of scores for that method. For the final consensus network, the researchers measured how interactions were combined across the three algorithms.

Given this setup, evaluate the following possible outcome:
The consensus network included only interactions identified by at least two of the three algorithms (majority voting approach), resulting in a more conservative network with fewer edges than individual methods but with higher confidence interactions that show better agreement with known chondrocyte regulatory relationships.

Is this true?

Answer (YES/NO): NO